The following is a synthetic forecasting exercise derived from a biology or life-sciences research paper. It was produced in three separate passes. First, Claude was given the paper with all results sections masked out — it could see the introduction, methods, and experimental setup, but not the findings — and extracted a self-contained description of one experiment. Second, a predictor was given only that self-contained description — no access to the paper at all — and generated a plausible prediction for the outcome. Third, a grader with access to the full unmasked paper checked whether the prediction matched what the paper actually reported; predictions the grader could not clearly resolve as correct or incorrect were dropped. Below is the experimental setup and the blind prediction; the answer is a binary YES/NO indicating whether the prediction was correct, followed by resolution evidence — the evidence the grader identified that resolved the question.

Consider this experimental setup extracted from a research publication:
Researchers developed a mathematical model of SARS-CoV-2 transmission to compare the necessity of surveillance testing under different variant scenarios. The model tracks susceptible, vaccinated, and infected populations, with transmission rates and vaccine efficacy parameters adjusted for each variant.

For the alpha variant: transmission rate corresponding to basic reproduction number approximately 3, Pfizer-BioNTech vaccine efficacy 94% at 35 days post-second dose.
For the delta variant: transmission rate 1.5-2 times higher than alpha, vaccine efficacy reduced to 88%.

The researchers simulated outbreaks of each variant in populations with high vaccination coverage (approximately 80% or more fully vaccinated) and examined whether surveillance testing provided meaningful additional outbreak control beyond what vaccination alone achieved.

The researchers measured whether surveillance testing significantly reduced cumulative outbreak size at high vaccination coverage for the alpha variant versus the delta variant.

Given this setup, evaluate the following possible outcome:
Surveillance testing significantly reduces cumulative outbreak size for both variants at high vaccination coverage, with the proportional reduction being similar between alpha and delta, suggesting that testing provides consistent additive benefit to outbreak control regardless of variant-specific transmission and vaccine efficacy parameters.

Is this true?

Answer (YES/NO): NO